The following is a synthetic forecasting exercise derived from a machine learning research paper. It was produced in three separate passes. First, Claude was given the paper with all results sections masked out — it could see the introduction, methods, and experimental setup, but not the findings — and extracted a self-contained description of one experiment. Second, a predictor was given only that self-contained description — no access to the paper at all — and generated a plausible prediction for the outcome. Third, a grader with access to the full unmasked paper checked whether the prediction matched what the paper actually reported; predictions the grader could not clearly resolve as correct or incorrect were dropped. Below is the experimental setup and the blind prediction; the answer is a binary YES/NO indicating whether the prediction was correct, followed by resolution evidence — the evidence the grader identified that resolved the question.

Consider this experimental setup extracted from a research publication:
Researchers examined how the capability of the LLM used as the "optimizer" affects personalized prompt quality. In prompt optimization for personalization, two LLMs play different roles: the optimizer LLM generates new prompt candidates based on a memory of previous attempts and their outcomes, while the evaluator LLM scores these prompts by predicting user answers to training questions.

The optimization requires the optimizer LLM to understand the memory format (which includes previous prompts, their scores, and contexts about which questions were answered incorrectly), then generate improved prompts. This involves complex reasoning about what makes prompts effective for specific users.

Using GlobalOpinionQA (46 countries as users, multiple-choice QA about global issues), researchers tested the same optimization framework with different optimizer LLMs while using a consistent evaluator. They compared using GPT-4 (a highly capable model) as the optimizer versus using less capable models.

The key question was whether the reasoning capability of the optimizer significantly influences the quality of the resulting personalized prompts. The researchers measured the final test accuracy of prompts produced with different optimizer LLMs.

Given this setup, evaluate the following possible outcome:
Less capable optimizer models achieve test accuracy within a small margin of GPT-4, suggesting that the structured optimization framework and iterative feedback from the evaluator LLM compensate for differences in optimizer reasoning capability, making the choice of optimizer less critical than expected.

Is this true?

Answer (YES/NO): NO